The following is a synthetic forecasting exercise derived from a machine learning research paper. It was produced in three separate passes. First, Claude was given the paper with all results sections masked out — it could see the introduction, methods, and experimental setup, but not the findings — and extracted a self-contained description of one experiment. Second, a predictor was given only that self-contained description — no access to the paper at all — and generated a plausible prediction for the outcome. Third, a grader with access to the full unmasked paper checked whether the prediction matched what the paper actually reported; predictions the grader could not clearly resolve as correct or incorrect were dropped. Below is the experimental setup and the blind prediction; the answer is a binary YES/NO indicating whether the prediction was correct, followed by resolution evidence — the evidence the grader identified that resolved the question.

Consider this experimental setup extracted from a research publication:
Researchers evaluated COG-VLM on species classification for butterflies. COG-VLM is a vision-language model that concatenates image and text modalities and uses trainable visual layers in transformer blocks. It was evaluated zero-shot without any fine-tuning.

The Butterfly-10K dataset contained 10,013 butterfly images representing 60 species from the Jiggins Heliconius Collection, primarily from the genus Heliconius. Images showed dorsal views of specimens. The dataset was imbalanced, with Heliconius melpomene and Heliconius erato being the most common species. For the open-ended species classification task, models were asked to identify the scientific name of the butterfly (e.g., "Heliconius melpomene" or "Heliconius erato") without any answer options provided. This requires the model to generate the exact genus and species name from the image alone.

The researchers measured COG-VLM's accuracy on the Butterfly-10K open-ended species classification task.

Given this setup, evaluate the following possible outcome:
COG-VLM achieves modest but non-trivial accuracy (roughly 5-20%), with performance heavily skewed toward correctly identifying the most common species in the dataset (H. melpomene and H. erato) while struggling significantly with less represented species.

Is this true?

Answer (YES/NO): NO